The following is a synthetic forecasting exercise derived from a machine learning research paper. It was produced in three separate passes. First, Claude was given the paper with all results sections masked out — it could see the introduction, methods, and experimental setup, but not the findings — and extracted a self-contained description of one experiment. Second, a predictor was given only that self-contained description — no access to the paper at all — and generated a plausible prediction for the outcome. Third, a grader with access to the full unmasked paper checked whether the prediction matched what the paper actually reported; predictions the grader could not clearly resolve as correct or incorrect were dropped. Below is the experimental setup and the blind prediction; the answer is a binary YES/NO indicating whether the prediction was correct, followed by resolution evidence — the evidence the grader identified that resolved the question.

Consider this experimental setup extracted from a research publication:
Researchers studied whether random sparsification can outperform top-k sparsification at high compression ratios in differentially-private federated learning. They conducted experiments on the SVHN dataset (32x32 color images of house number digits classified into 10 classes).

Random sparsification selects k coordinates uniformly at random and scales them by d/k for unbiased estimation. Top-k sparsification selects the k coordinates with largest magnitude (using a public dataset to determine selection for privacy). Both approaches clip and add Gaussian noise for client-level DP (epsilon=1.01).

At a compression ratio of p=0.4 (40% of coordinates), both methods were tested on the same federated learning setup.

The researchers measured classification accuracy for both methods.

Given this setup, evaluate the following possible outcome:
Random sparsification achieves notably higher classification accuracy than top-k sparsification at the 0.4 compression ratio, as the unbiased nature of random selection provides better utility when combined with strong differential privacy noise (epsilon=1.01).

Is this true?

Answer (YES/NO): YES